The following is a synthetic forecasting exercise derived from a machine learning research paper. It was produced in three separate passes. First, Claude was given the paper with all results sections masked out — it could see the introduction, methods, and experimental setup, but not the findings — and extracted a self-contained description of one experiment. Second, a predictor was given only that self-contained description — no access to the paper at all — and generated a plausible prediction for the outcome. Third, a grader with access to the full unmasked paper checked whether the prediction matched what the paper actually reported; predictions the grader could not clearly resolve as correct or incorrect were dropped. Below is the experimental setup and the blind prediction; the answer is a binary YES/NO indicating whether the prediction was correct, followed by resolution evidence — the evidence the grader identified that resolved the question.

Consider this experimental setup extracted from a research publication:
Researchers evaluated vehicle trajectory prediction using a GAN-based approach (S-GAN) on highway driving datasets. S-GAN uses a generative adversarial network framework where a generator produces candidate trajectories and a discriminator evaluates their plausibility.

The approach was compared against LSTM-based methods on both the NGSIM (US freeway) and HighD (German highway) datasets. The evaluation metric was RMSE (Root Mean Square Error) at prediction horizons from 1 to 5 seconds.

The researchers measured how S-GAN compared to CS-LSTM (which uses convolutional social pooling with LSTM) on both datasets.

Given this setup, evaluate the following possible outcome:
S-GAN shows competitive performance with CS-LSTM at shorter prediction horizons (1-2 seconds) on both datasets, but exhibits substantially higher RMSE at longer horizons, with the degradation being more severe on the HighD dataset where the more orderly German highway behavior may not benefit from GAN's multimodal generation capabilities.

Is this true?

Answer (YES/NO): NO